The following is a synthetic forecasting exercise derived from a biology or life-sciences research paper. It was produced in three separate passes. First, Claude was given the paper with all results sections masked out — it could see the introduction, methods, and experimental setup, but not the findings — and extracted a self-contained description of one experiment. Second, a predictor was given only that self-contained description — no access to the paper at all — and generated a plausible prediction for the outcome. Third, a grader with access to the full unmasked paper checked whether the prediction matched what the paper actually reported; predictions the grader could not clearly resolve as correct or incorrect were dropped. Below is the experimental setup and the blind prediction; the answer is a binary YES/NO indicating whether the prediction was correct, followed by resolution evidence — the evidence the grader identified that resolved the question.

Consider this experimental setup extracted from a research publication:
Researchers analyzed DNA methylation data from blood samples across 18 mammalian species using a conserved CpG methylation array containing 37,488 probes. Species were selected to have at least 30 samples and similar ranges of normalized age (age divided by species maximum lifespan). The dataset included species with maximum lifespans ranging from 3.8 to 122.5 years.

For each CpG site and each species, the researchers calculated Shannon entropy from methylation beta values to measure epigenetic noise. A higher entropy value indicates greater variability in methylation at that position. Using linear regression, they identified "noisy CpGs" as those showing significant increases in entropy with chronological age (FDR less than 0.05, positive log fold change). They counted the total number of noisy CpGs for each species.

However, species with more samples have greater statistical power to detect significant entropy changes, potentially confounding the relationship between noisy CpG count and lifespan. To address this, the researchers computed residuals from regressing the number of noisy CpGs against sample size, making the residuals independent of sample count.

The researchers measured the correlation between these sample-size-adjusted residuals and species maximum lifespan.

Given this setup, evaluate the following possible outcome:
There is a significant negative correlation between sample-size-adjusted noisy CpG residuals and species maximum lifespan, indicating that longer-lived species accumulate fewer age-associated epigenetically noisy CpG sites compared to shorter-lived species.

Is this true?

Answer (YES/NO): YES